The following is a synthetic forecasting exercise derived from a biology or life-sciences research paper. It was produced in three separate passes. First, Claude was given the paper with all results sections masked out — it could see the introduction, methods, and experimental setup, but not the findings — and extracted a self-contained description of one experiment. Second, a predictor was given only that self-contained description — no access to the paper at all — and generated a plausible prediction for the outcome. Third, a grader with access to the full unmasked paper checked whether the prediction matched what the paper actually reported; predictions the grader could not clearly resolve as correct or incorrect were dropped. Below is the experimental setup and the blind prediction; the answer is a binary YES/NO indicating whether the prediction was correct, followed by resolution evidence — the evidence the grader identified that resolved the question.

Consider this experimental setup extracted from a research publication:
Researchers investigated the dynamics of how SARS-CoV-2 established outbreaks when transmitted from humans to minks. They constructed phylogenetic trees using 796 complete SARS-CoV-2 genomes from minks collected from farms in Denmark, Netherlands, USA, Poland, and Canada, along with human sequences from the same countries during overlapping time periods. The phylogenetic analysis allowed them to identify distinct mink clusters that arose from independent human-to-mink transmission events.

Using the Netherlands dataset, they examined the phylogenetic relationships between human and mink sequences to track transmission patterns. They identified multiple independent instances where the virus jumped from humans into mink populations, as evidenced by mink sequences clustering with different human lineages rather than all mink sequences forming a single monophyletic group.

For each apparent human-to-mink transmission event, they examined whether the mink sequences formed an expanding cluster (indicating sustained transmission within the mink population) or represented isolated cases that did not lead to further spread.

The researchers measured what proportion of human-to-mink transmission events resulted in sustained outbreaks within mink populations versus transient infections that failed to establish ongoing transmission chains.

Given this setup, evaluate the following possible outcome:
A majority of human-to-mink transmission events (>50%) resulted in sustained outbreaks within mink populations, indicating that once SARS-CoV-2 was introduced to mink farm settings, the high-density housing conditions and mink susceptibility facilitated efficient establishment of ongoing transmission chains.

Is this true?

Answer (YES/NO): NO